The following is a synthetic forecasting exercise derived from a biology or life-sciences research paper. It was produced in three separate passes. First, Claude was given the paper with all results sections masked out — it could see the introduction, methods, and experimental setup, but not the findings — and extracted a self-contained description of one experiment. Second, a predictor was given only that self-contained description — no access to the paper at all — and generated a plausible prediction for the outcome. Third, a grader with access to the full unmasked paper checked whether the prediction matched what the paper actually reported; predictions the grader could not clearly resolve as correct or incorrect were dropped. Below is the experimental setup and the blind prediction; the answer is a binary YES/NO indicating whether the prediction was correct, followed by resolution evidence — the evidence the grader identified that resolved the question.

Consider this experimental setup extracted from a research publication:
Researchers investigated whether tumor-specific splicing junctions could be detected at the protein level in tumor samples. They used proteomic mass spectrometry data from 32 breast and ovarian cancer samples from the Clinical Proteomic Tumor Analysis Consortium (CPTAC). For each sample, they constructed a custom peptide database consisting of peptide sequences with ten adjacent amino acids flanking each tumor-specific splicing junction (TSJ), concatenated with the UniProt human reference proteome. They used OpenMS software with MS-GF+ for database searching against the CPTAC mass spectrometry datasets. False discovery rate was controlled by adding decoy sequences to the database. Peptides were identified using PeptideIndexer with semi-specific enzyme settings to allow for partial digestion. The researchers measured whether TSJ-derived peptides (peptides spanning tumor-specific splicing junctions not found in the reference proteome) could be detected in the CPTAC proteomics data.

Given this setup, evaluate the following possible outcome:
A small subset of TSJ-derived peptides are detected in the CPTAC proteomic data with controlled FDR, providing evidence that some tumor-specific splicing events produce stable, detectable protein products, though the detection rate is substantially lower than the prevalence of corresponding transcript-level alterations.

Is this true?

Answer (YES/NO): YES